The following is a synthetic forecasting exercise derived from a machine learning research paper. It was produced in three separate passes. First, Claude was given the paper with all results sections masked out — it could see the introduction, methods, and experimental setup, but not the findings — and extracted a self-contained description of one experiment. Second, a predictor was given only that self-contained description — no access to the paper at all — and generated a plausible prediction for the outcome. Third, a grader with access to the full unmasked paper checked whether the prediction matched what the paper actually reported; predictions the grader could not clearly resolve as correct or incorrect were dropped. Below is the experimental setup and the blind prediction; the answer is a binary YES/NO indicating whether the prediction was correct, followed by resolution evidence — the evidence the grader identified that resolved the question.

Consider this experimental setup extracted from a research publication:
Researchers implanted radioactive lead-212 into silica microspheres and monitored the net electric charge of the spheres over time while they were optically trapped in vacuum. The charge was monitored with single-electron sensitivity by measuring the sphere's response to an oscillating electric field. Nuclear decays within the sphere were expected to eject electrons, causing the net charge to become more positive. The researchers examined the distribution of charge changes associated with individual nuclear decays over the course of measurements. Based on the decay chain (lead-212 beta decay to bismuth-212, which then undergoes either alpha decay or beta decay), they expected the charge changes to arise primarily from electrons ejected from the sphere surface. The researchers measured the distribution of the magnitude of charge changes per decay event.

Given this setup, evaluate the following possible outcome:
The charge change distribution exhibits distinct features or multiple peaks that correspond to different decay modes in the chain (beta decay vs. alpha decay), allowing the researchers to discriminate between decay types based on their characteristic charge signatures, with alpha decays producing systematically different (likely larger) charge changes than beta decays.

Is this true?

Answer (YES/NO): NO